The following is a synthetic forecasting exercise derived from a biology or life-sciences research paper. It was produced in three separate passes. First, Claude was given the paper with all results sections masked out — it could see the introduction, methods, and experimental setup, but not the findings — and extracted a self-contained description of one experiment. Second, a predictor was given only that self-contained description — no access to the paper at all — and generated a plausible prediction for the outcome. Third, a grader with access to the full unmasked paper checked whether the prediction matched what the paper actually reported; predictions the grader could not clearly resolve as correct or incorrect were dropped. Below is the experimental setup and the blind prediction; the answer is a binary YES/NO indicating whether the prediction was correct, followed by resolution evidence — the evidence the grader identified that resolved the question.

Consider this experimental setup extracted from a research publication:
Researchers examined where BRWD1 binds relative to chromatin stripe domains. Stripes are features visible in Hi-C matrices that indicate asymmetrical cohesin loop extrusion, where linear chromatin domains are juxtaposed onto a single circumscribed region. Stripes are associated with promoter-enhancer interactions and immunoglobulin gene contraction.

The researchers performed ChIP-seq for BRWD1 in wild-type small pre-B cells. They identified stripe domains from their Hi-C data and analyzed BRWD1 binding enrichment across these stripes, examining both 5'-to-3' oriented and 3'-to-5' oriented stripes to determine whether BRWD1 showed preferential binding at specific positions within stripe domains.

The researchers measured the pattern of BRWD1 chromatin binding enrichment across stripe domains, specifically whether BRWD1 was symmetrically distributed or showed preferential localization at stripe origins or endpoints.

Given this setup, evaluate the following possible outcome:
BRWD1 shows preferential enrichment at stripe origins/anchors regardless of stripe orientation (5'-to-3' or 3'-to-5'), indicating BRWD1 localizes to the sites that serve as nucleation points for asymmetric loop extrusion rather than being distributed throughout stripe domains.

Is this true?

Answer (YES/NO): YES